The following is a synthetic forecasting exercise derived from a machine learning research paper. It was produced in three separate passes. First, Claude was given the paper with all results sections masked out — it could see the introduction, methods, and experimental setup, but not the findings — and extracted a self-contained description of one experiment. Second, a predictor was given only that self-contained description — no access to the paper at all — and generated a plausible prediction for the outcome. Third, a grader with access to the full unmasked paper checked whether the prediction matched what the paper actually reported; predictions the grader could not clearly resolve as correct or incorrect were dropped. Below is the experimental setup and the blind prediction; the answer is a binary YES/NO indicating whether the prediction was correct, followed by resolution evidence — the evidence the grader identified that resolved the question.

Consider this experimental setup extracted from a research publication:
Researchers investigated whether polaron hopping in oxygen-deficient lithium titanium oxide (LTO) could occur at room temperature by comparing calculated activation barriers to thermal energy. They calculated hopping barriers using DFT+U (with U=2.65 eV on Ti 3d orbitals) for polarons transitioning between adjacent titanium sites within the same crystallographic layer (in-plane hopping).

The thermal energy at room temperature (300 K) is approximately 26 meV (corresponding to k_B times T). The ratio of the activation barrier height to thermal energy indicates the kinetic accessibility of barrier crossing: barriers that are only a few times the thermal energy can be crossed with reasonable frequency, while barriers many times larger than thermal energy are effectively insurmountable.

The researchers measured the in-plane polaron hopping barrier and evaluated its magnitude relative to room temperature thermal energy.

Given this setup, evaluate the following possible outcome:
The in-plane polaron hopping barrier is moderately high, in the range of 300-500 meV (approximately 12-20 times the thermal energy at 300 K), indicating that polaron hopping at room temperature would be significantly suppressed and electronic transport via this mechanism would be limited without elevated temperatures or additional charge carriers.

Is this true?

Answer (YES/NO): NO